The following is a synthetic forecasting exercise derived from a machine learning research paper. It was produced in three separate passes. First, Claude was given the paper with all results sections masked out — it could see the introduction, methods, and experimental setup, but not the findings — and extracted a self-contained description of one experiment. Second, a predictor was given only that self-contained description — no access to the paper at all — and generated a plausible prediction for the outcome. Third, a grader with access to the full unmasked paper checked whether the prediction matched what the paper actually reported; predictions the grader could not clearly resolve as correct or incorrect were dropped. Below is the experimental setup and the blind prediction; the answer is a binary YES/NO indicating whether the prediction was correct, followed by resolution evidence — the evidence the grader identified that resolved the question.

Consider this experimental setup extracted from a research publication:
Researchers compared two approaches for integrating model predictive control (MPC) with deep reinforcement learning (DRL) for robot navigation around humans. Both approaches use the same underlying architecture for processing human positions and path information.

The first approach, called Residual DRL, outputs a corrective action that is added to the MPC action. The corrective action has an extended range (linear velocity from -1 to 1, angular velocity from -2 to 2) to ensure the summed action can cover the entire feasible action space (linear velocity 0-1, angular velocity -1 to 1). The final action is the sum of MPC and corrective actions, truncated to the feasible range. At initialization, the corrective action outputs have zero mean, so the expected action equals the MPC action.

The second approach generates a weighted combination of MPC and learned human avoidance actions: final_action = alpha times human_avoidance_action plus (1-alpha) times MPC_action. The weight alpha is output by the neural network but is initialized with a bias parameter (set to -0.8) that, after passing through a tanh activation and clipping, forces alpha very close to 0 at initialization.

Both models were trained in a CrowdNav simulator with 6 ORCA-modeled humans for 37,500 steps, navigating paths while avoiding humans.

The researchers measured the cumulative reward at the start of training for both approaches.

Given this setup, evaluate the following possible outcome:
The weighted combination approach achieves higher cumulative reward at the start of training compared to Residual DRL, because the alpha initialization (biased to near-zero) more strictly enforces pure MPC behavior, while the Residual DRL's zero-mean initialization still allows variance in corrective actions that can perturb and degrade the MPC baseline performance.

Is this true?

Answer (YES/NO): YES